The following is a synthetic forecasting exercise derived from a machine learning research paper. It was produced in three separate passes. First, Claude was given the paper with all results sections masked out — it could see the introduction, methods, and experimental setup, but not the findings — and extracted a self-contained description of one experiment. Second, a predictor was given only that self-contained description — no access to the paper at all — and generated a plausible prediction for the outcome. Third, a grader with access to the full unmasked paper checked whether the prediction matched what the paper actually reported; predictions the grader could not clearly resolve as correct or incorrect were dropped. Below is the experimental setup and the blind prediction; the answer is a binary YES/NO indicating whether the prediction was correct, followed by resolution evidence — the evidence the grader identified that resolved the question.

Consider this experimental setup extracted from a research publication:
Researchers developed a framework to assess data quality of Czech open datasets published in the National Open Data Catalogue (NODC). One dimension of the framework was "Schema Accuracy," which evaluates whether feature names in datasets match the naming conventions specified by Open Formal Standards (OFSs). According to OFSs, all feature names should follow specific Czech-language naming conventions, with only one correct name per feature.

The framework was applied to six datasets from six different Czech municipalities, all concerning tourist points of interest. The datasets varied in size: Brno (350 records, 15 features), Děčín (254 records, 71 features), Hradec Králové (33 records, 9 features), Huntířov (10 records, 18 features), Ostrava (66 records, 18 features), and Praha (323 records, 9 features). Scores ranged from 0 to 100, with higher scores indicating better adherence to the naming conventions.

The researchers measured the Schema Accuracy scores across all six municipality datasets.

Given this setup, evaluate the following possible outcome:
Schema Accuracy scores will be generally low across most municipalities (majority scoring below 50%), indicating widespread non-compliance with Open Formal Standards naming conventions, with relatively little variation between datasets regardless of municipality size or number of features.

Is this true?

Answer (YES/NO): YES